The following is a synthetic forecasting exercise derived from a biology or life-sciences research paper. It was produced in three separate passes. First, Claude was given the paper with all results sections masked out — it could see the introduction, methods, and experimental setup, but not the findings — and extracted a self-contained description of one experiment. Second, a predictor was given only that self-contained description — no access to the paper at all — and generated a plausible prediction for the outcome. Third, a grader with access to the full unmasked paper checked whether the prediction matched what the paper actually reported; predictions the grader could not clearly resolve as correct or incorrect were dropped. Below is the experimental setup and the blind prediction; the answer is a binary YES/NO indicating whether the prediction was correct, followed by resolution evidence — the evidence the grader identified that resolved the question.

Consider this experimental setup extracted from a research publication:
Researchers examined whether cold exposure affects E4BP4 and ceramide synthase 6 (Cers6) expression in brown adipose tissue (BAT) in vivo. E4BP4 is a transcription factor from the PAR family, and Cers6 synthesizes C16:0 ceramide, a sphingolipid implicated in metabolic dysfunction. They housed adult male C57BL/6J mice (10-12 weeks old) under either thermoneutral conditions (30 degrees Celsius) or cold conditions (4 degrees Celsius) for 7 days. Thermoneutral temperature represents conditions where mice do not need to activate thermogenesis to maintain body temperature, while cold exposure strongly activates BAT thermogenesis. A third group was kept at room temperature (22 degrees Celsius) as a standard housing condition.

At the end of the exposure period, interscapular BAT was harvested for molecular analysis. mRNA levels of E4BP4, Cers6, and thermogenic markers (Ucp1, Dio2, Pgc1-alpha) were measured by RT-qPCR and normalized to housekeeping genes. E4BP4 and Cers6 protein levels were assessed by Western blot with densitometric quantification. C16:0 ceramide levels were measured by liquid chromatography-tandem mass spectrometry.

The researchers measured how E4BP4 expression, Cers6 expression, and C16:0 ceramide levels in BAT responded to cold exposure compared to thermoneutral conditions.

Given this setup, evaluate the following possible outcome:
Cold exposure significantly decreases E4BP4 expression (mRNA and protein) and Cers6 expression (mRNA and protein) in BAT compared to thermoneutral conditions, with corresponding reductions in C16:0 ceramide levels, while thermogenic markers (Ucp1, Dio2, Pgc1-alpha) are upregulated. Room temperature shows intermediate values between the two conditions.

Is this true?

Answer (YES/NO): NO